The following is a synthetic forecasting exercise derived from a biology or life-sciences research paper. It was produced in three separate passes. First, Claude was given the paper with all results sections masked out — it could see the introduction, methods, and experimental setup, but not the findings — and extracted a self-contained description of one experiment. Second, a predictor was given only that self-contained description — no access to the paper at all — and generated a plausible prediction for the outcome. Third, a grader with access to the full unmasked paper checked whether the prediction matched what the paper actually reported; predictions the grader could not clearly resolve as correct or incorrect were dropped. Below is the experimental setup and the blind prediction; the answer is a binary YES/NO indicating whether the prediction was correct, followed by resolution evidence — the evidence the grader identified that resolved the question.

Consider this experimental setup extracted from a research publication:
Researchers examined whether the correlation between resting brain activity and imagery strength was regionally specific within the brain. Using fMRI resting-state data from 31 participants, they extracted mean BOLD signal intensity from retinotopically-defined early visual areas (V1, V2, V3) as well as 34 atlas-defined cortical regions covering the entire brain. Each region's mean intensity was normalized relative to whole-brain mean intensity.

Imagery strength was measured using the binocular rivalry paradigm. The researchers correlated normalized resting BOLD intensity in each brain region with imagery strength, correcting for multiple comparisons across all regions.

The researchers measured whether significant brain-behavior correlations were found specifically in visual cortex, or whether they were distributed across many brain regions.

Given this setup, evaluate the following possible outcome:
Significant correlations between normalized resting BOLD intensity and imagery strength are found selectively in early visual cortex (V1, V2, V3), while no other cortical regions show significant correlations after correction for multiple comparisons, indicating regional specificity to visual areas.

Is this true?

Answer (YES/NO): NO